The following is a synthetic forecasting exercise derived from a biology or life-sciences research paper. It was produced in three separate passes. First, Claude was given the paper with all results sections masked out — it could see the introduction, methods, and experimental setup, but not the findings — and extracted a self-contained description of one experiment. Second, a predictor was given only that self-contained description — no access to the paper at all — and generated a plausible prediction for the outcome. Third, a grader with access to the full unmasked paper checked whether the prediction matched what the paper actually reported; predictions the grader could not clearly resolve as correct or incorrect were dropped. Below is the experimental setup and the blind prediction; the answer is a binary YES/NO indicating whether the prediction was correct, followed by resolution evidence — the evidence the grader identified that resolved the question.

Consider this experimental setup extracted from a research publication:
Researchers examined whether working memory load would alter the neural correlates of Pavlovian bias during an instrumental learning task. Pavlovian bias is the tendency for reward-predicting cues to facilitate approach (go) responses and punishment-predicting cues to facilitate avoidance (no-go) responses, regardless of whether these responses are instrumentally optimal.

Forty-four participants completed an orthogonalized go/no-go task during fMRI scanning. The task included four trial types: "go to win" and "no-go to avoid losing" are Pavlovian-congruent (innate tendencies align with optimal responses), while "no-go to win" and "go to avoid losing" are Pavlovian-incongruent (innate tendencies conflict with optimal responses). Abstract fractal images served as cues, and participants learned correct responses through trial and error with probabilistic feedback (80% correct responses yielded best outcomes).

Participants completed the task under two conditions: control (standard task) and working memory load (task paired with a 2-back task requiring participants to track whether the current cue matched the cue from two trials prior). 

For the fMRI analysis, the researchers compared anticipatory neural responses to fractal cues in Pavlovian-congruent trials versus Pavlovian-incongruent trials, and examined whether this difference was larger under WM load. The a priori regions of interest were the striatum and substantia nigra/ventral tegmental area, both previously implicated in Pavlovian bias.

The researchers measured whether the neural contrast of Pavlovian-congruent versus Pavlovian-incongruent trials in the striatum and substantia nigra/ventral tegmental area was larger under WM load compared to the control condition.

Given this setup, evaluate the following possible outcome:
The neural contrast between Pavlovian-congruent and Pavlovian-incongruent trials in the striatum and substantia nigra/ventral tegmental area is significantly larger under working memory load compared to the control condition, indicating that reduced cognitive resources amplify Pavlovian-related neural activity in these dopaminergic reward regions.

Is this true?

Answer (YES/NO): NO